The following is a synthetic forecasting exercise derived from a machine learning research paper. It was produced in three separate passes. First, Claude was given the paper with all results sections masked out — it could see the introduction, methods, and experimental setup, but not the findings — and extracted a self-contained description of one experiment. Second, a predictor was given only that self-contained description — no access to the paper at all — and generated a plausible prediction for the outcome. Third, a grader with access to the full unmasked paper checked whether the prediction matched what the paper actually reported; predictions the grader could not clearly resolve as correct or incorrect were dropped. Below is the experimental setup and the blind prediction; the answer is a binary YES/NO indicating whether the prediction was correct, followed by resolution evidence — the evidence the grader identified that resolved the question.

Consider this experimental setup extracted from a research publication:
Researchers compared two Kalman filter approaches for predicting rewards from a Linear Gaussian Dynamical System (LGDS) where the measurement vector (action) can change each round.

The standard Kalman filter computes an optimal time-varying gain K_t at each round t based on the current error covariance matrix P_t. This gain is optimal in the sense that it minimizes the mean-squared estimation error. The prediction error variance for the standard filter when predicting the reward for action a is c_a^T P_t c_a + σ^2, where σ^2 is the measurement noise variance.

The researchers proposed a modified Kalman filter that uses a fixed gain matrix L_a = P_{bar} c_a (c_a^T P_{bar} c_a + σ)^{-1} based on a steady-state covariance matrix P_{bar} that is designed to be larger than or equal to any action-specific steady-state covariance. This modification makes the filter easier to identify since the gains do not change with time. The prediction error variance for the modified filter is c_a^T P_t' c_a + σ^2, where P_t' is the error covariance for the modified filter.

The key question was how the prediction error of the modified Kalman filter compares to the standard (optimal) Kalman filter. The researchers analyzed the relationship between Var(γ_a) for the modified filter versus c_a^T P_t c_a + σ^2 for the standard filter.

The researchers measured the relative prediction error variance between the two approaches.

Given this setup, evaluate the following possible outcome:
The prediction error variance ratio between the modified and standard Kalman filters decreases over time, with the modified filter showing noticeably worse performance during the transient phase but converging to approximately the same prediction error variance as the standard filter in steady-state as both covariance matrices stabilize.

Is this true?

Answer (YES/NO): NO